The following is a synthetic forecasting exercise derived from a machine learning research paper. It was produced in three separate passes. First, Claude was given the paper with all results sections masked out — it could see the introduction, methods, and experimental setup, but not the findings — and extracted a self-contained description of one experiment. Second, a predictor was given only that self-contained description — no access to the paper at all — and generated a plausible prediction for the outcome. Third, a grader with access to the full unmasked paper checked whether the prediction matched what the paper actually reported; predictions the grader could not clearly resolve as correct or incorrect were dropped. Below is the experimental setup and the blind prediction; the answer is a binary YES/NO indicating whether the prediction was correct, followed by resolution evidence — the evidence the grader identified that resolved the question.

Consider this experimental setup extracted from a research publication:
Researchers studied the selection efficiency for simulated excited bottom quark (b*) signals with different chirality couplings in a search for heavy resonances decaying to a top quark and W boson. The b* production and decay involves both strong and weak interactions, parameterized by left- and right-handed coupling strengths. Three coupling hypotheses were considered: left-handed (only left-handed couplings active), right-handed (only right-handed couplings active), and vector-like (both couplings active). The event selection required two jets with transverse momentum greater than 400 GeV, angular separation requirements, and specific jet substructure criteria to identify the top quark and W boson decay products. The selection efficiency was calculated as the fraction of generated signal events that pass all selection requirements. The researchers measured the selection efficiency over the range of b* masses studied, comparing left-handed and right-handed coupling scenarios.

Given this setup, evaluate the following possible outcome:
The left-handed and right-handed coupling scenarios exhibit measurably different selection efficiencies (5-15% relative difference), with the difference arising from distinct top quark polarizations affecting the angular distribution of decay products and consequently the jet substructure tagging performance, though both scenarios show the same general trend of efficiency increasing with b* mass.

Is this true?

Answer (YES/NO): NO